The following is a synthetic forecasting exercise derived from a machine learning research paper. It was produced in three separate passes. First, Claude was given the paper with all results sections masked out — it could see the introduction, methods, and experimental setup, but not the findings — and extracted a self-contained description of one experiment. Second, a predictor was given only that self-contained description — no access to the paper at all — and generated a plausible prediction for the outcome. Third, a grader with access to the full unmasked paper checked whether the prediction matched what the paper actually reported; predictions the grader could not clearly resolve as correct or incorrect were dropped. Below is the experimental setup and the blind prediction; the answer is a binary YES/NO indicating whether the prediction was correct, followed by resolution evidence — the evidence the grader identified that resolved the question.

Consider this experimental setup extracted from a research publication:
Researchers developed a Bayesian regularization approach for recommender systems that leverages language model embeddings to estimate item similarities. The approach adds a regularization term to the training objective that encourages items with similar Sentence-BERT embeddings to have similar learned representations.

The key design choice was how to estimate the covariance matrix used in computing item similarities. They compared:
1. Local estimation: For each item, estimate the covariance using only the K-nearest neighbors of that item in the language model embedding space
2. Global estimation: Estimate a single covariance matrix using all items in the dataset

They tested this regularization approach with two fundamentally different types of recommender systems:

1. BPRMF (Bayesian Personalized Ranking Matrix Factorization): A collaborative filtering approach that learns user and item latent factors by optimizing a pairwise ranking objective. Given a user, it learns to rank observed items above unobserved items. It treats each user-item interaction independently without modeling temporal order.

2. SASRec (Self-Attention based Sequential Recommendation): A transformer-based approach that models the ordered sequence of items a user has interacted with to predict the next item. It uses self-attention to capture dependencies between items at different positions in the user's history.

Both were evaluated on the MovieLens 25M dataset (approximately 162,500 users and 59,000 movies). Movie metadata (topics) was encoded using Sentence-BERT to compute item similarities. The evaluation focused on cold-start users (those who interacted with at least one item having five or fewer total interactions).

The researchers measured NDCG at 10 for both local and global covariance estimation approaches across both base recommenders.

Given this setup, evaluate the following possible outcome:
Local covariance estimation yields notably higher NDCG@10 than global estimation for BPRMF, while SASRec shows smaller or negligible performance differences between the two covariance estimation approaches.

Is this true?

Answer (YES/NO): NO